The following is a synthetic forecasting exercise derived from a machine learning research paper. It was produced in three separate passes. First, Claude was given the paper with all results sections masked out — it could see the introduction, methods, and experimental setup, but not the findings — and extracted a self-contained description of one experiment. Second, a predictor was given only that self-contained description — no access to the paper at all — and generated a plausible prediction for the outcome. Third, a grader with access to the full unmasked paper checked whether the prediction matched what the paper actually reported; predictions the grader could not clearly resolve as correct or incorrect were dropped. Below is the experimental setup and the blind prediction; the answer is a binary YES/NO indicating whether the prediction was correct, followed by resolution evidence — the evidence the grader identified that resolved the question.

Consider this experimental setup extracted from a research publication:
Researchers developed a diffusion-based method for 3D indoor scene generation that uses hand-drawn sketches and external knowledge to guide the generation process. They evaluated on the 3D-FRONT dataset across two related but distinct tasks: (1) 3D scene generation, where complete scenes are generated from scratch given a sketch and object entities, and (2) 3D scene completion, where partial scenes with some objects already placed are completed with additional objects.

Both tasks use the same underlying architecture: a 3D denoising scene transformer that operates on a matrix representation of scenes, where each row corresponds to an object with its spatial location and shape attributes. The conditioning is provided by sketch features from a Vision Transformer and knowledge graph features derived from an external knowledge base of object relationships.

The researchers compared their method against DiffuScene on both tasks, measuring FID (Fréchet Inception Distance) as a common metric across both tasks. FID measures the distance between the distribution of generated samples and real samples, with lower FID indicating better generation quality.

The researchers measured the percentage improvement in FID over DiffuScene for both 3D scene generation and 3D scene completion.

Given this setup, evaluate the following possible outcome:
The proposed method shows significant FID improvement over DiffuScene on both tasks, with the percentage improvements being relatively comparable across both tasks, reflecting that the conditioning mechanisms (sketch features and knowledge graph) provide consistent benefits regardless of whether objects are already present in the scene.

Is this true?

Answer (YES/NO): YES